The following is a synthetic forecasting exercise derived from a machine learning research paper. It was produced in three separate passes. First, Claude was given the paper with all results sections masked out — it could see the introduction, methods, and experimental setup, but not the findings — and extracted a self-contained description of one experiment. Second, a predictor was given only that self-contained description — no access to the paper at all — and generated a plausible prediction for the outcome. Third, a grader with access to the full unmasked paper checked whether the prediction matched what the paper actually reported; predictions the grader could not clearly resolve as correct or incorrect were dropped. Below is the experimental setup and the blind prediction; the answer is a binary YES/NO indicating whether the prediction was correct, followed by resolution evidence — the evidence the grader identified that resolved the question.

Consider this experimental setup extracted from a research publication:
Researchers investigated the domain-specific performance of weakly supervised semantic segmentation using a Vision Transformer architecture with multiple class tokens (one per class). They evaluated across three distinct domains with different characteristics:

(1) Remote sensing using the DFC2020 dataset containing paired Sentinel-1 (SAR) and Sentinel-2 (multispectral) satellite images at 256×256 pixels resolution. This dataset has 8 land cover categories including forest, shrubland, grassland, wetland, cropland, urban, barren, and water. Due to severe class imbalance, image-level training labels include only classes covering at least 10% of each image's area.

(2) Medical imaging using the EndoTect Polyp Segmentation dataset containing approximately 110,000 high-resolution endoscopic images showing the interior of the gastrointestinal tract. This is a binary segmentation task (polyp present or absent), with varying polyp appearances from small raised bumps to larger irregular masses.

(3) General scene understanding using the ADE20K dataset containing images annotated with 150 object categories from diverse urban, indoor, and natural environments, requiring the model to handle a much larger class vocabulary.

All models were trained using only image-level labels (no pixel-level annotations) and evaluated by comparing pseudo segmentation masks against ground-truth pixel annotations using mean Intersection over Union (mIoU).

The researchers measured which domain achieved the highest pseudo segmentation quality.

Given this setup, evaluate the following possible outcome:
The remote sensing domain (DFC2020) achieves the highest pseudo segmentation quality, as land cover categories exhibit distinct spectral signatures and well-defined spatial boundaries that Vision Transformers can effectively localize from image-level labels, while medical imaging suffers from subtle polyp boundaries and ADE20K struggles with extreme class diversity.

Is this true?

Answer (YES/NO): NO